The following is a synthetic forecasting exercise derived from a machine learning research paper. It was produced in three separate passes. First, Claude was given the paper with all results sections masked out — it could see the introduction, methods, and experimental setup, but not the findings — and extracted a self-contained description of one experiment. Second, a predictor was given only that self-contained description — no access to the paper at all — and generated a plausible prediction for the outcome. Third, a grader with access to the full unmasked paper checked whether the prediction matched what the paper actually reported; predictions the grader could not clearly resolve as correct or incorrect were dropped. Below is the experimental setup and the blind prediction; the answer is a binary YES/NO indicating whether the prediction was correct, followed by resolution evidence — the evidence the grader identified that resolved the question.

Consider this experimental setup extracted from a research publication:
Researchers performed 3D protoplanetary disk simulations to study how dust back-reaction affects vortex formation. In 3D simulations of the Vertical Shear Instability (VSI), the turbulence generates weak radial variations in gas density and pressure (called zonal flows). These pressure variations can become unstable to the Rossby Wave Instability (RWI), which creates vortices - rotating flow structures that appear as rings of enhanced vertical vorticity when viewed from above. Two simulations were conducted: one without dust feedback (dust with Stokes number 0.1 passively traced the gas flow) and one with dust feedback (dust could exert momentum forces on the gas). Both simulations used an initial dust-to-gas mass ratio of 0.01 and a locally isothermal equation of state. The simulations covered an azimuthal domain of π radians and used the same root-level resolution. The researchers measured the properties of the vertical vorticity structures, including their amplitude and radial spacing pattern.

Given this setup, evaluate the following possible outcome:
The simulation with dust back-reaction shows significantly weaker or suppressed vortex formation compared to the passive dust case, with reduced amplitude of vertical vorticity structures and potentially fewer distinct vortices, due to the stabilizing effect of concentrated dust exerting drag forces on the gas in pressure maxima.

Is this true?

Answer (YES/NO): NO